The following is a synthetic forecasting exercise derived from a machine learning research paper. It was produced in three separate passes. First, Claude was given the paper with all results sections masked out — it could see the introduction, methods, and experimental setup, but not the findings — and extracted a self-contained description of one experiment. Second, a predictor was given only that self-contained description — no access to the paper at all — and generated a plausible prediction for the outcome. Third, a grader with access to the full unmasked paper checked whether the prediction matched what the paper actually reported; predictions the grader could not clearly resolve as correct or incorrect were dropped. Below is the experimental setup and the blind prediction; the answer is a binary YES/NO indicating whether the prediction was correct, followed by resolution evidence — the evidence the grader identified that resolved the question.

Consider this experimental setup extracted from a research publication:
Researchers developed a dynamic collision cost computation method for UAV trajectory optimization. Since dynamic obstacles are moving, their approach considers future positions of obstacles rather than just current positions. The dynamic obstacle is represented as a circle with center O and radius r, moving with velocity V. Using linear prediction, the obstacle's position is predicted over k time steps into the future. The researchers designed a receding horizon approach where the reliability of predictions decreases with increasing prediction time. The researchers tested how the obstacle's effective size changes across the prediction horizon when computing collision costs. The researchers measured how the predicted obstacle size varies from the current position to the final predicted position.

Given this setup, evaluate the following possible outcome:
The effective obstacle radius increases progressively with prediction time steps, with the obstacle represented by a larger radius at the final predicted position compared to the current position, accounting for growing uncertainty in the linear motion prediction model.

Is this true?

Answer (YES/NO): NO